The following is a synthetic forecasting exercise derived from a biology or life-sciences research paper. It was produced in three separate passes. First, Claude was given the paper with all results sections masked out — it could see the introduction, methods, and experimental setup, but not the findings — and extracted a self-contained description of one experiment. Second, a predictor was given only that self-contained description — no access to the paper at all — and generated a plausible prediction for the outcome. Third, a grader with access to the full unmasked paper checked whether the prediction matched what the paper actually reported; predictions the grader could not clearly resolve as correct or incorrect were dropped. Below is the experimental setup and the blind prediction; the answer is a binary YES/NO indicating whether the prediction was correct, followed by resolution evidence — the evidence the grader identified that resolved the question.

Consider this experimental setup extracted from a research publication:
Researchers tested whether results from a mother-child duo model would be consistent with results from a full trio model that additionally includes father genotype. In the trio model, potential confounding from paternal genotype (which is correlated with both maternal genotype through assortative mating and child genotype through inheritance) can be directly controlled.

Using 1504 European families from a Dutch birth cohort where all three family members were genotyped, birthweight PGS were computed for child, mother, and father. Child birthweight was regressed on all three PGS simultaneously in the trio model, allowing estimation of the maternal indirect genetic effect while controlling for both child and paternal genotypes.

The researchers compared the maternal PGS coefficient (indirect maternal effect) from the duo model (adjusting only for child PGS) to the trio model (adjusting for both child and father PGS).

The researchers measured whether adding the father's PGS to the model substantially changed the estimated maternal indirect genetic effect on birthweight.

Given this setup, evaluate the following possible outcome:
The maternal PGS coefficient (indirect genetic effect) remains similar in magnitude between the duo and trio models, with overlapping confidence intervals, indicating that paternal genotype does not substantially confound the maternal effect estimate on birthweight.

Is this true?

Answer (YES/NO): NO